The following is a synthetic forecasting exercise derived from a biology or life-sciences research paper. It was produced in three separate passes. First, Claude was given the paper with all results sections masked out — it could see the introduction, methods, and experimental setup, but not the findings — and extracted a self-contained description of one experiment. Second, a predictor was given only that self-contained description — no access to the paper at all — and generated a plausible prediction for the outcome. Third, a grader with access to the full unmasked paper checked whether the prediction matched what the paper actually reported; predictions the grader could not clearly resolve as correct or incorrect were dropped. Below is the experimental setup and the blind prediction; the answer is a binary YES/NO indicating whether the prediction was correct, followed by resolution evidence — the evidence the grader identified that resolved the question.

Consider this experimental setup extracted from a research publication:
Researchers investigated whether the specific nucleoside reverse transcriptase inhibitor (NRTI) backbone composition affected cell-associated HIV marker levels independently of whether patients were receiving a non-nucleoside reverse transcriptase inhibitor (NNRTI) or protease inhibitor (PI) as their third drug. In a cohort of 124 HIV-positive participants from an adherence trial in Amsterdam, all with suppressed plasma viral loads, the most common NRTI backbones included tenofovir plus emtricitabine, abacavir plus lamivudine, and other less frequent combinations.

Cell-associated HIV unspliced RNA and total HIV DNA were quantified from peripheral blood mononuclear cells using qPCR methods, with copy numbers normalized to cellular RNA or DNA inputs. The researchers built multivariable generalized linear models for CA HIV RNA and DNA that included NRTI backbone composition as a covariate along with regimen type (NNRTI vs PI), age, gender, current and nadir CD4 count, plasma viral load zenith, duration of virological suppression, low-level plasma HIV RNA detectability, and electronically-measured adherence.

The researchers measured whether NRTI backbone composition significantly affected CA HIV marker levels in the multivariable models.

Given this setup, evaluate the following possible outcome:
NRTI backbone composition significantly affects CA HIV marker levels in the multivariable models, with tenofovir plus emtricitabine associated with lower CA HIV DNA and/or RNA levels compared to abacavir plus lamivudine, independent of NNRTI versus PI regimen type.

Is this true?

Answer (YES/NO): NO